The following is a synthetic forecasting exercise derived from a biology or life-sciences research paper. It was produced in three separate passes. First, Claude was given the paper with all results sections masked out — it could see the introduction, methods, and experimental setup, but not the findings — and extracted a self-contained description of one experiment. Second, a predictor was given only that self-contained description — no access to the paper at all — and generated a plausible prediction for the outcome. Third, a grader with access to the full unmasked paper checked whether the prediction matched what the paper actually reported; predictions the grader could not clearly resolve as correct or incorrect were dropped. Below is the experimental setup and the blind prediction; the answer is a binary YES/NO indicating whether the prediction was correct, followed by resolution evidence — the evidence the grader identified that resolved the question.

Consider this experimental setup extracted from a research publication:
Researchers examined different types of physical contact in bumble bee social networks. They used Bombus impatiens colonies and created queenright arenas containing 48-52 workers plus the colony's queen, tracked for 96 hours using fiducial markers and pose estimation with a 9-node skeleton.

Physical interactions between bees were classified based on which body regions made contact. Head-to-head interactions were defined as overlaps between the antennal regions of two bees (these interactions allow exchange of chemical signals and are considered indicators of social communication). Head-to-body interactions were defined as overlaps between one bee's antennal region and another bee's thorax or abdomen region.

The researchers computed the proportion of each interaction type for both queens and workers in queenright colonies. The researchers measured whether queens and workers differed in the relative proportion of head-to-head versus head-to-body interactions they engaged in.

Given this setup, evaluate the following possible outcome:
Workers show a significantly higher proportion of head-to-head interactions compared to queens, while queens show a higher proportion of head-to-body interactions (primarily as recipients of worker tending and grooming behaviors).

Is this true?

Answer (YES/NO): NO